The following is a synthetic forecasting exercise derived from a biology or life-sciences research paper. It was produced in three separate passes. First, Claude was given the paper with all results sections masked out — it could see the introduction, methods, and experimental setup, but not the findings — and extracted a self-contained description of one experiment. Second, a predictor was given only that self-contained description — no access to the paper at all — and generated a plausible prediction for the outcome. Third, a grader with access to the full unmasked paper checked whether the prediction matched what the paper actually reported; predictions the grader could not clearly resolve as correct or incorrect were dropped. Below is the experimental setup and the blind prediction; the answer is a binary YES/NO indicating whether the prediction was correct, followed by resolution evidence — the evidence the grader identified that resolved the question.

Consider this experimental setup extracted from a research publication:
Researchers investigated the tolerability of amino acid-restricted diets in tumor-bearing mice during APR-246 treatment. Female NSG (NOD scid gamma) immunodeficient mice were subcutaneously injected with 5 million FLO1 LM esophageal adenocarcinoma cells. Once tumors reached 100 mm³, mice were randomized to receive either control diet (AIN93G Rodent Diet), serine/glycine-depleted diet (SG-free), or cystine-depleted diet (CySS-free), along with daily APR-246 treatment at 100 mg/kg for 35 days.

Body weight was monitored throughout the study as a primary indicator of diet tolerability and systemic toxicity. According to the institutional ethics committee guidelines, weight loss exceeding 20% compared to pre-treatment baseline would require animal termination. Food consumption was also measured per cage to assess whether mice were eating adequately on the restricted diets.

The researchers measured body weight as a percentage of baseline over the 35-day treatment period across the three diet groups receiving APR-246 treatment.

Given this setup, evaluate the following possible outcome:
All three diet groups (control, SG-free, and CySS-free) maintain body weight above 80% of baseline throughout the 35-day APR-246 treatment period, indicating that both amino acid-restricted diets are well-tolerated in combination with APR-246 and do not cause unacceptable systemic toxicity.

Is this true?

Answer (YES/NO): YES